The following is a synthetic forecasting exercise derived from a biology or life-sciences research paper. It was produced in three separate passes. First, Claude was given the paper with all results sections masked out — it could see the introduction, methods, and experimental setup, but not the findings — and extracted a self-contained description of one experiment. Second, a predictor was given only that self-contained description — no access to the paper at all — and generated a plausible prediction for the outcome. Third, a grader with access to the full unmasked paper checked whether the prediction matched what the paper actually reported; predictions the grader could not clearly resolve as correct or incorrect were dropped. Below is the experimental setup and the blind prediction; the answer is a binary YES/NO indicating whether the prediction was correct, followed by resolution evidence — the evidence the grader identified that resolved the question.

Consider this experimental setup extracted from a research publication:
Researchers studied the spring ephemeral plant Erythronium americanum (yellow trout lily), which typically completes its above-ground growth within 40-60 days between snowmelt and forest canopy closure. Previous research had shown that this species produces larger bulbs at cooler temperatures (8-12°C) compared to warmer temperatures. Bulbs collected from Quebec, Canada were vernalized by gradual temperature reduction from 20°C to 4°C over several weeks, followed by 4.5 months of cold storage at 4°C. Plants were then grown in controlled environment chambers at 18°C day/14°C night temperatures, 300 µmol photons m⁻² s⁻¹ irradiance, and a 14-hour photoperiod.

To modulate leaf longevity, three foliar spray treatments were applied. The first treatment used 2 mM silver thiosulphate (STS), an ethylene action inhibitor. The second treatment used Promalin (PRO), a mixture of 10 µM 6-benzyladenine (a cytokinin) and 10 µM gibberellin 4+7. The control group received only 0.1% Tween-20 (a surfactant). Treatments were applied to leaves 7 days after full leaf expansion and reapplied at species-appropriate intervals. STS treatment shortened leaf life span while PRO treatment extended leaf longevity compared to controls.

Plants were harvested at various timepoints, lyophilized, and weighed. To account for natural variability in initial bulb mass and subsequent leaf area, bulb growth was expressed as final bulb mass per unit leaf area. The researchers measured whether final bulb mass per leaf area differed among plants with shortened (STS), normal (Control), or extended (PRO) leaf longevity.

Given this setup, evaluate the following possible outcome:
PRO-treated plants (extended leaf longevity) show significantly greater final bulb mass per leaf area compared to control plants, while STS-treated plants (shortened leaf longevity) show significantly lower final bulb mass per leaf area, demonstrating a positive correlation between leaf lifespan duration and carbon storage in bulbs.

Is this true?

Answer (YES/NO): NO